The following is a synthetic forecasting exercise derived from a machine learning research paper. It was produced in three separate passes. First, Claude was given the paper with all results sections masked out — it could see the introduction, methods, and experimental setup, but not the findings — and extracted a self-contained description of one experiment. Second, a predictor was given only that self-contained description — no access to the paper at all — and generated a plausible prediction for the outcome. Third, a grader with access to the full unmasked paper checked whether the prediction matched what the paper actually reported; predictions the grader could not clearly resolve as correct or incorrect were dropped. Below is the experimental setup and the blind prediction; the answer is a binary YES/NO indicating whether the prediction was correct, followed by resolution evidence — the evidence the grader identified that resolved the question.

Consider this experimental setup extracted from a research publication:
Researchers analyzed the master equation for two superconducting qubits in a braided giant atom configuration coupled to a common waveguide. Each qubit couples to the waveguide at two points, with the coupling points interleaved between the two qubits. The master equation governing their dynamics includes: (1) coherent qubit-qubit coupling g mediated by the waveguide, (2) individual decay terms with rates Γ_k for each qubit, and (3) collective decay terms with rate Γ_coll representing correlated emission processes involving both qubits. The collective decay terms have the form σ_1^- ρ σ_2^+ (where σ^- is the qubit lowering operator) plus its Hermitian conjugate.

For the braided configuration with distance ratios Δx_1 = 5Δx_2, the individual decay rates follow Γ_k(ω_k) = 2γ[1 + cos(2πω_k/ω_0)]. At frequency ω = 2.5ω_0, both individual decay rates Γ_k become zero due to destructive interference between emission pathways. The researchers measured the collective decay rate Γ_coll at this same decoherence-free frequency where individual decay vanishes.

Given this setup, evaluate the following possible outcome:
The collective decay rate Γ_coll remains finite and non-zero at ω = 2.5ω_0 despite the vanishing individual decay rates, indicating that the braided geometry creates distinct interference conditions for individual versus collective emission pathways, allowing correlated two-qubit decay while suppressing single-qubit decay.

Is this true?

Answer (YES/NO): NO